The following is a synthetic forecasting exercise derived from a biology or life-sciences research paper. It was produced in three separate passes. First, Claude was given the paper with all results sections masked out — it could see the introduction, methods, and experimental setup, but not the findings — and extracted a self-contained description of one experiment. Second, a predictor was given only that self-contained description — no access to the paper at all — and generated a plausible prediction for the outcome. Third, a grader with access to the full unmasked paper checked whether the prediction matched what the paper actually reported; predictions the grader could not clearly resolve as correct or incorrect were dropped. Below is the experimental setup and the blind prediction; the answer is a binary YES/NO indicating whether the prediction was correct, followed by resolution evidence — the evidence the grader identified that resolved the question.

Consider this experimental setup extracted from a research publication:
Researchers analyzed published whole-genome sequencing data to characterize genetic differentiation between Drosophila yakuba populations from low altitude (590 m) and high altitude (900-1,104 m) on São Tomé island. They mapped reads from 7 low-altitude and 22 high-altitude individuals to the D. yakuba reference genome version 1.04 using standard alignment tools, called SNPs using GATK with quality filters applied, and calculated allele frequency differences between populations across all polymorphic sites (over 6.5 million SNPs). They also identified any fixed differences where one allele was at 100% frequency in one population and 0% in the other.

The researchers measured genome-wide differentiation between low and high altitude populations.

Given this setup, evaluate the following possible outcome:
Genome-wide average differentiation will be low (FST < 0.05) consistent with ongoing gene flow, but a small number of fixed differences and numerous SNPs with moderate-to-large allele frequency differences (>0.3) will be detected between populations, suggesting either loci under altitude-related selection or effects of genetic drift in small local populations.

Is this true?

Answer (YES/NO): NO